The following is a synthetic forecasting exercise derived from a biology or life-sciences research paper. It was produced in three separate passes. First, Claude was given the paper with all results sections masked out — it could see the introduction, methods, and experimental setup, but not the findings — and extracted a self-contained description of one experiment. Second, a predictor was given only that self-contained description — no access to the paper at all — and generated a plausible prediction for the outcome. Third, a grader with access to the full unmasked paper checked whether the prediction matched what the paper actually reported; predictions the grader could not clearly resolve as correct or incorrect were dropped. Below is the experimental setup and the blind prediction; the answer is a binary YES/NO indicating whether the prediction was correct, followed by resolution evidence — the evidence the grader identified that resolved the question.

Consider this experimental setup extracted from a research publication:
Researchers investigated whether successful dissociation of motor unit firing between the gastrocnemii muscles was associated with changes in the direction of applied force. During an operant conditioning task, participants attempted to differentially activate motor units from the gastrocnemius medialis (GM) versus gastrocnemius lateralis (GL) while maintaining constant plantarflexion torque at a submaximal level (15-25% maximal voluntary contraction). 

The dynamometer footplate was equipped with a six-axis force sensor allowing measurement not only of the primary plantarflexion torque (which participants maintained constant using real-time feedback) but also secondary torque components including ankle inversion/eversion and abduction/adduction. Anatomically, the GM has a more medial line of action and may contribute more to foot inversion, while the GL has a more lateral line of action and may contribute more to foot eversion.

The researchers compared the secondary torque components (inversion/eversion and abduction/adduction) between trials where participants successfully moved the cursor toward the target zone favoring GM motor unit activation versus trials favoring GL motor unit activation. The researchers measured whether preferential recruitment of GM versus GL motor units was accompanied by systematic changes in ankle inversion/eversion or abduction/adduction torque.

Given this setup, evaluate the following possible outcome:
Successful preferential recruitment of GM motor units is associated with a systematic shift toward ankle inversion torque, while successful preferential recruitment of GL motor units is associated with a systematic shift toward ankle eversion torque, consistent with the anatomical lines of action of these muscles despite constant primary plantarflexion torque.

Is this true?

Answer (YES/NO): NO